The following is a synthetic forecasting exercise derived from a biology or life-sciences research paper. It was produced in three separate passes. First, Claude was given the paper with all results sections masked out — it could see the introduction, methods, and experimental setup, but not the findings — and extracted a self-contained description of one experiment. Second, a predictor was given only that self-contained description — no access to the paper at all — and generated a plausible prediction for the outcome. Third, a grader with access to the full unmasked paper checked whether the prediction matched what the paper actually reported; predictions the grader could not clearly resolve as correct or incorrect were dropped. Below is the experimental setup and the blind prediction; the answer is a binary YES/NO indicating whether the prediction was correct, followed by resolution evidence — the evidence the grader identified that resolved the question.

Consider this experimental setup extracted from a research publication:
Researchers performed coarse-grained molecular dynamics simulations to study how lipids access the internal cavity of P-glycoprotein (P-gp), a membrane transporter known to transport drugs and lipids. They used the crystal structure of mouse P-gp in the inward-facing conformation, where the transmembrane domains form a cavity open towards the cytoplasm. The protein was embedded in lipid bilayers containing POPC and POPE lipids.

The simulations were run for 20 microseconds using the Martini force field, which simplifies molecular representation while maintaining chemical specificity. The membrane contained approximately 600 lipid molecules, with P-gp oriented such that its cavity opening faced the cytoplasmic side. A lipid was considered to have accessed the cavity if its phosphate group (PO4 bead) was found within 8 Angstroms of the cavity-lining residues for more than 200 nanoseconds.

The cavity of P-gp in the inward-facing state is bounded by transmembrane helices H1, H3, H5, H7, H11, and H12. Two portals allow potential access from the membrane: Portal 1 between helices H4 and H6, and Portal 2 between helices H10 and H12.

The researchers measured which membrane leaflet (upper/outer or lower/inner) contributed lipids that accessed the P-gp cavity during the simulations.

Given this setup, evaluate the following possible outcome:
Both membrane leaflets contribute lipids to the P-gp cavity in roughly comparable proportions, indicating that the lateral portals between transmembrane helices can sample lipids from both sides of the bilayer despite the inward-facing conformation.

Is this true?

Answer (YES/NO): NO